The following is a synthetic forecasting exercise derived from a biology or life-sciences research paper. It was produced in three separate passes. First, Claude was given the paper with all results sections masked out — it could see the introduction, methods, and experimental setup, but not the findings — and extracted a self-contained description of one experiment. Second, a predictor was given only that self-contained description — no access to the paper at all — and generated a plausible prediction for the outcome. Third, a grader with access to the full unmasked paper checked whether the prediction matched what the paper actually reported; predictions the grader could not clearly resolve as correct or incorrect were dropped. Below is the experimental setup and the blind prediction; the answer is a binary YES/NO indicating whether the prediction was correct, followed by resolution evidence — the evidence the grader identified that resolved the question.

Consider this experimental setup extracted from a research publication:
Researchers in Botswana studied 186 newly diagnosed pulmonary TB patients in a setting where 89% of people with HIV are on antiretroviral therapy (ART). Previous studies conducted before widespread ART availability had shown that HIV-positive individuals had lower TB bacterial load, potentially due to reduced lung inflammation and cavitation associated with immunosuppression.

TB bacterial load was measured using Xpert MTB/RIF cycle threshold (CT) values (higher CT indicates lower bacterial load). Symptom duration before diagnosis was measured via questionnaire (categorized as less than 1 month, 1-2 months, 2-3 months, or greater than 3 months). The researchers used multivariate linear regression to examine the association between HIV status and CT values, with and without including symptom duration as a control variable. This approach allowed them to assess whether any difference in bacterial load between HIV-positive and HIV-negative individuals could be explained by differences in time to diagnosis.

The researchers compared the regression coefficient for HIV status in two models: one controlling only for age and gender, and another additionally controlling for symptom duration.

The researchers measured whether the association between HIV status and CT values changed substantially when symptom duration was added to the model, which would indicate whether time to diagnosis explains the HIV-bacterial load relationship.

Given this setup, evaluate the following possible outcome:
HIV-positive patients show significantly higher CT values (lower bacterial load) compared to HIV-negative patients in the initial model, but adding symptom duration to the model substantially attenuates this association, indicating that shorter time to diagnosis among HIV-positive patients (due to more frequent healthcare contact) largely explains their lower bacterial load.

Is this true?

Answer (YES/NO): NO